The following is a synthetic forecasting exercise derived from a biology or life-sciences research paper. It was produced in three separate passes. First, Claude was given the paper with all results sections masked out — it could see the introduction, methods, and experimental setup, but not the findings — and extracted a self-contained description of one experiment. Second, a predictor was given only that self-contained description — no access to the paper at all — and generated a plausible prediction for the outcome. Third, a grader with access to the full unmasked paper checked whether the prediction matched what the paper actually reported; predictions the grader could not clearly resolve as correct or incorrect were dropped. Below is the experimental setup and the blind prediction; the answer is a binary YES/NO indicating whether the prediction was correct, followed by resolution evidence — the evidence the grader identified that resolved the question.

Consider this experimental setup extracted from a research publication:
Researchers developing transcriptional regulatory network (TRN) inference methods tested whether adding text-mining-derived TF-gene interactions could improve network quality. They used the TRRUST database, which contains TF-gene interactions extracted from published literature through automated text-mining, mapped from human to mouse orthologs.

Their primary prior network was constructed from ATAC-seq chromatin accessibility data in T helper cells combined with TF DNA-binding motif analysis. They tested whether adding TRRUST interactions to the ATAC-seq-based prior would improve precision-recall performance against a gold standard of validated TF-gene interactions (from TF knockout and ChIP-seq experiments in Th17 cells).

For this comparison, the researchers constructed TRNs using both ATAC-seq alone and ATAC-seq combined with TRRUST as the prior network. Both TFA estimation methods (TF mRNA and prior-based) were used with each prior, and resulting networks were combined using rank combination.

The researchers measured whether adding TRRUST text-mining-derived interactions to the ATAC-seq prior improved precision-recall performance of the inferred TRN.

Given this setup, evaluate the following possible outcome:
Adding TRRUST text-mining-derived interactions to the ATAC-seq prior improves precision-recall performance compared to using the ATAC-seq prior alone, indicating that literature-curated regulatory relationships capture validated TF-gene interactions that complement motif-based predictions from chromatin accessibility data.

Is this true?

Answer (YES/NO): NO